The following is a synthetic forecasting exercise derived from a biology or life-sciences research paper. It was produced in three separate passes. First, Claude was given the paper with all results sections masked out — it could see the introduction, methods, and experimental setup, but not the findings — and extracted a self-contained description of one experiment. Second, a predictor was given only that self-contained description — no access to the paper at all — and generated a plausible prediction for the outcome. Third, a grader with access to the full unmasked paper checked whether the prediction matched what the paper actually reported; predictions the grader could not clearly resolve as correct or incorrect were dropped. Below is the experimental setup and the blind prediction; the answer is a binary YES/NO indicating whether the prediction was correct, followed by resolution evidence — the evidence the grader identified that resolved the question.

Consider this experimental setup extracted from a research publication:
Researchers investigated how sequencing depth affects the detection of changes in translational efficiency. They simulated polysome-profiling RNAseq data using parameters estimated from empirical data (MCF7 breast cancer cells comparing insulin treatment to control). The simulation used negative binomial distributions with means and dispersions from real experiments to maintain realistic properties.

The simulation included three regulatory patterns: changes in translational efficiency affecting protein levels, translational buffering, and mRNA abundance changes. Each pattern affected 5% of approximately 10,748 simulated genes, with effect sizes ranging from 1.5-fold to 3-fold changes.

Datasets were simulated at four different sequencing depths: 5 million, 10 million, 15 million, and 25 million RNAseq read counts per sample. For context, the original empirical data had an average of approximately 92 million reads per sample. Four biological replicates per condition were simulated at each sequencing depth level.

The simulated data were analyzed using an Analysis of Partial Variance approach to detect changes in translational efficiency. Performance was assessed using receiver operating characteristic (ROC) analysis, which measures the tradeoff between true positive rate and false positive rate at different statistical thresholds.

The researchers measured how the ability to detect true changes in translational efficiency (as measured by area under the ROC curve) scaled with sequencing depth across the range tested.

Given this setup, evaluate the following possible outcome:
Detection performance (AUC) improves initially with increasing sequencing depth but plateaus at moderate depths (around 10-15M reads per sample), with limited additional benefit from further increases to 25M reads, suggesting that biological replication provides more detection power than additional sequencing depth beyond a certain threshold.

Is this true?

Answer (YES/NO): NO